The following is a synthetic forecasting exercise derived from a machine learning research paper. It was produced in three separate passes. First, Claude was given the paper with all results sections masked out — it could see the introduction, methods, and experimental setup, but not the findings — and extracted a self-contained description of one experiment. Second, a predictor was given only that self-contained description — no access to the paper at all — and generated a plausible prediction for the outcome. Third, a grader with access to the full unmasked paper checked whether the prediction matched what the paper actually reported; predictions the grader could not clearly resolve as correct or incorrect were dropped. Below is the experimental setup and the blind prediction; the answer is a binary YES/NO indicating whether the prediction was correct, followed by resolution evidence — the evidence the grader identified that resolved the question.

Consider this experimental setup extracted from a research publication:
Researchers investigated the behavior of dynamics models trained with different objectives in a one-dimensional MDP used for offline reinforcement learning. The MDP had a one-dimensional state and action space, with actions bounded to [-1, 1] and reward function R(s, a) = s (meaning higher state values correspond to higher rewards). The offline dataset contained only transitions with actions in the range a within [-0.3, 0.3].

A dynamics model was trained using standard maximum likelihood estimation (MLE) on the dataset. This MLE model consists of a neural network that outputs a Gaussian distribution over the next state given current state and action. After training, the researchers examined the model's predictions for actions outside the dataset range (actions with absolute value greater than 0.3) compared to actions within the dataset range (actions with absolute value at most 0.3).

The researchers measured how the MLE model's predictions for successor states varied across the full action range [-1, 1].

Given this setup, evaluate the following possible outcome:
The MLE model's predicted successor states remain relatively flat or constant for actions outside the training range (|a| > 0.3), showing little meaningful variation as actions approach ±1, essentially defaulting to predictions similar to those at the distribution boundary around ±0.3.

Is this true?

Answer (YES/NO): NO